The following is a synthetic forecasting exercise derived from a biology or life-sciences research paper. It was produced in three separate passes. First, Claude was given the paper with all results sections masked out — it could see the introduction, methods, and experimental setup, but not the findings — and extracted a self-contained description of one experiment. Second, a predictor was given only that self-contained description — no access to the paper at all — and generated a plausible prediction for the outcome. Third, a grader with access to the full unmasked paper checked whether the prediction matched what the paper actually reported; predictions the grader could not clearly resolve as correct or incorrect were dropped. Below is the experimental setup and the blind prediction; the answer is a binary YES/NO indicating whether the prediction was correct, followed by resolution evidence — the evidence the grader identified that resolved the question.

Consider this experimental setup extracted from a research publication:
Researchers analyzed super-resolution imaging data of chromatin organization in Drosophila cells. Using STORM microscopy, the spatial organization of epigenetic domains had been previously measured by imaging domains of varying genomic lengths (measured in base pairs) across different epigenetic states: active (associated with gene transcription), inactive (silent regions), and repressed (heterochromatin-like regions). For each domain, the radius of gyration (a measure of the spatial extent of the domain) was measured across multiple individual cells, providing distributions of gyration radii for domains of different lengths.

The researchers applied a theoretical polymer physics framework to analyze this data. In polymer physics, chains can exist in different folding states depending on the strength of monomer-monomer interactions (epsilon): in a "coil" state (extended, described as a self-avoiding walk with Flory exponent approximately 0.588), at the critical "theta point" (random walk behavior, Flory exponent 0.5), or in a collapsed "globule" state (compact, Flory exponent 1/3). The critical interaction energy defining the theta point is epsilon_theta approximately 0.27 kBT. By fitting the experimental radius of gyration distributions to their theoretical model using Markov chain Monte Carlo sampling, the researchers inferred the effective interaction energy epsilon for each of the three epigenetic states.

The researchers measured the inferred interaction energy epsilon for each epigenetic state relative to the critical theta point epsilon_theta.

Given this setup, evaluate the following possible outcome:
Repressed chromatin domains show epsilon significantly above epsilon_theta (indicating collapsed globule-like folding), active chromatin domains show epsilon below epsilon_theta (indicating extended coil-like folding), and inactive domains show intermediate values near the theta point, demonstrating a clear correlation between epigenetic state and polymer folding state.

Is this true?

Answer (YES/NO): YES